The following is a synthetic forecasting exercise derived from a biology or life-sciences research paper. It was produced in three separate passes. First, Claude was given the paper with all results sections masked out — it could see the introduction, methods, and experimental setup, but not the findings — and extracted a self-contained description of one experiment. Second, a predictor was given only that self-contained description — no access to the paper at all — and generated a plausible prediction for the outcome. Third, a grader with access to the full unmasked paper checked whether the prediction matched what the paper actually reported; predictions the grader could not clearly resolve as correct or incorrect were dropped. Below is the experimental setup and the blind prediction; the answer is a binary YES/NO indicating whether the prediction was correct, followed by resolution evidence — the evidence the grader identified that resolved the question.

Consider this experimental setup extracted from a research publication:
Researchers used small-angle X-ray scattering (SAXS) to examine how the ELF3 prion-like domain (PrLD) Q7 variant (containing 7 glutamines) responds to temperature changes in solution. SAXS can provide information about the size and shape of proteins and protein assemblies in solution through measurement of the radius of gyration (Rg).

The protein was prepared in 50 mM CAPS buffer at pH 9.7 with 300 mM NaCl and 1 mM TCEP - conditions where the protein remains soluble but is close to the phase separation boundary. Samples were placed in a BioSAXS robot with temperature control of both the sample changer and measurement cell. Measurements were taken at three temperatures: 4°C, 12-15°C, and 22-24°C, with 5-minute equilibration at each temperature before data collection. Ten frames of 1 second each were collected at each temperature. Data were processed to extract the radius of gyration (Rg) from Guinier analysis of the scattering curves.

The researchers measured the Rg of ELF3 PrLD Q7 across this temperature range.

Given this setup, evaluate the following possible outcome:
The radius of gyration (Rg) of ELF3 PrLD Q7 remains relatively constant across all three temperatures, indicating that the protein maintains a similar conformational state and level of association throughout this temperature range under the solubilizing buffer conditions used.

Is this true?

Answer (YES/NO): NO